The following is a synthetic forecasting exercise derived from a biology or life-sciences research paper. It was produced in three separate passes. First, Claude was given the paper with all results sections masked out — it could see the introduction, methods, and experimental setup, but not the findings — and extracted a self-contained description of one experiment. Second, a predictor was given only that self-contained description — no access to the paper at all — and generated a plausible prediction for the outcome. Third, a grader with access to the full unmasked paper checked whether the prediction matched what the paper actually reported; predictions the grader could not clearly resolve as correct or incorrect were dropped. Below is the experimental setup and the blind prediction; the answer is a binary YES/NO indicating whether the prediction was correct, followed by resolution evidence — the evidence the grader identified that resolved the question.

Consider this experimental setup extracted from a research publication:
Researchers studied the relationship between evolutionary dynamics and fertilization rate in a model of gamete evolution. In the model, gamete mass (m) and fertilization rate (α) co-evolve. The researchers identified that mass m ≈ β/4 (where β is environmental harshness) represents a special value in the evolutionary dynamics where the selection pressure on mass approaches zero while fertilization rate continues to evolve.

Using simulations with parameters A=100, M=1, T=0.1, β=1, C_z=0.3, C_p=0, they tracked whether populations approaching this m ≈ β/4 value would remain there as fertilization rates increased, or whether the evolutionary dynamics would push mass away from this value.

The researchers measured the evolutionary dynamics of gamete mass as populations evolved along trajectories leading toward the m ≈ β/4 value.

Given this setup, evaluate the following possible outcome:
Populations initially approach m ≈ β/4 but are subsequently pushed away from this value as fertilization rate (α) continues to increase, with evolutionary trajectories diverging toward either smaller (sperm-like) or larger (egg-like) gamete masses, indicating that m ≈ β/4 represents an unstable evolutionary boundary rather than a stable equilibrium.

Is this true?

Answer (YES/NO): YES